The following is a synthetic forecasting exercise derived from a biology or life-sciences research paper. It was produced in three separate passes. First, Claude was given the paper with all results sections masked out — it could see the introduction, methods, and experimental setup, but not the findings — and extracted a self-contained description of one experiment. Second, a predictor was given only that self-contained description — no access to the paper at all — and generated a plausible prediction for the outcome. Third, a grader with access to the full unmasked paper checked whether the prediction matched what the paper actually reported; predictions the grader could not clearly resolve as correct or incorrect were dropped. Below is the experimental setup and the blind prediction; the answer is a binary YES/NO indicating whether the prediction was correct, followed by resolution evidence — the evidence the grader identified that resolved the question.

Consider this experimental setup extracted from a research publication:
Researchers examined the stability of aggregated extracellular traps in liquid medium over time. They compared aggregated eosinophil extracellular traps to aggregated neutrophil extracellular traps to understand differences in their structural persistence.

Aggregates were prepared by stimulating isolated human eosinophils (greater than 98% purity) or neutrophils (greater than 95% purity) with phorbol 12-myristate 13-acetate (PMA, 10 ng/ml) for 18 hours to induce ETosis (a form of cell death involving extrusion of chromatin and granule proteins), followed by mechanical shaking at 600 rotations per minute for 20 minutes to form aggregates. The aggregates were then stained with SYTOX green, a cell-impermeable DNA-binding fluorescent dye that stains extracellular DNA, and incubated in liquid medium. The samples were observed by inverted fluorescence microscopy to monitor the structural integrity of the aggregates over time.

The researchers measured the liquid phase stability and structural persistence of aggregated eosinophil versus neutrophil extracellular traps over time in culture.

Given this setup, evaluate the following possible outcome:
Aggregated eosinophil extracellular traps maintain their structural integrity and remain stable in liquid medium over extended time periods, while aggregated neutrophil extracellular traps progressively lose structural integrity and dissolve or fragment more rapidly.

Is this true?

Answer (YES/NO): YES